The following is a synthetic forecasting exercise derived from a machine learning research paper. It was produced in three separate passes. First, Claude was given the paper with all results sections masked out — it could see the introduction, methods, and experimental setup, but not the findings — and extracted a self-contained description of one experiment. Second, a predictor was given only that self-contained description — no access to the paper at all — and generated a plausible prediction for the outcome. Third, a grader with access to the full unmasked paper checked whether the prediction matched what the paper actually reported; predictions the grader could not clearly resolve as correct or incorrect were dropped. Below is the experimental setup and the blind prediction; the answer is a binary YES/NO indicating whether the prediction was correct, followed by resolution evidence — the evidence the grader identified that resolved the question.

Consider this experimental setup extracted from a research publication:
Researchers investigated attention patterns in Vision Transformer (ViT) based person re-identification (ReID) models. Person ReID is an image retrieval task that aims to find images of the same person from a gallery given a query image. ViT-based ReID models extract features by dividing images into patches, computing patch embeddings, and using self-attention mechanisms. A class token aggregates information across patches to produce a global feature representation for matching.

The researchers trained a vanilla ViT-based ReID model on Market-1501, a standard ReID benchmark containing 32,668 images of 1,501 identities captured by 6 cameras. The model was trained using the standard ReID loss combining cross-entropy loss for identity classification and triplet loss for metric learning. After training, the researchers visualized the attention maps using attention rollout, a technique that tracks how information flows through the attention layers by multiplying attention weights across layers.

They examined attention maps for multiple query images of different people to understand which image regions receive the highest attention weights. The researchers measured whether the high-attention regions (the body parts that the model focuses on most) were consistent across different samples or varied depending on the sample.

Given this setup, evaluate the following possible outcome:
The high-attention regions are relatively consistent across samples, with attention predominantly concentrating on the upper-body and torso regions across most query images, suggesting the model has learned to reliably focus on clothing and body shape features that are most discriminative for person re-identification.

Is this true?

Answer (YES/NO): NO